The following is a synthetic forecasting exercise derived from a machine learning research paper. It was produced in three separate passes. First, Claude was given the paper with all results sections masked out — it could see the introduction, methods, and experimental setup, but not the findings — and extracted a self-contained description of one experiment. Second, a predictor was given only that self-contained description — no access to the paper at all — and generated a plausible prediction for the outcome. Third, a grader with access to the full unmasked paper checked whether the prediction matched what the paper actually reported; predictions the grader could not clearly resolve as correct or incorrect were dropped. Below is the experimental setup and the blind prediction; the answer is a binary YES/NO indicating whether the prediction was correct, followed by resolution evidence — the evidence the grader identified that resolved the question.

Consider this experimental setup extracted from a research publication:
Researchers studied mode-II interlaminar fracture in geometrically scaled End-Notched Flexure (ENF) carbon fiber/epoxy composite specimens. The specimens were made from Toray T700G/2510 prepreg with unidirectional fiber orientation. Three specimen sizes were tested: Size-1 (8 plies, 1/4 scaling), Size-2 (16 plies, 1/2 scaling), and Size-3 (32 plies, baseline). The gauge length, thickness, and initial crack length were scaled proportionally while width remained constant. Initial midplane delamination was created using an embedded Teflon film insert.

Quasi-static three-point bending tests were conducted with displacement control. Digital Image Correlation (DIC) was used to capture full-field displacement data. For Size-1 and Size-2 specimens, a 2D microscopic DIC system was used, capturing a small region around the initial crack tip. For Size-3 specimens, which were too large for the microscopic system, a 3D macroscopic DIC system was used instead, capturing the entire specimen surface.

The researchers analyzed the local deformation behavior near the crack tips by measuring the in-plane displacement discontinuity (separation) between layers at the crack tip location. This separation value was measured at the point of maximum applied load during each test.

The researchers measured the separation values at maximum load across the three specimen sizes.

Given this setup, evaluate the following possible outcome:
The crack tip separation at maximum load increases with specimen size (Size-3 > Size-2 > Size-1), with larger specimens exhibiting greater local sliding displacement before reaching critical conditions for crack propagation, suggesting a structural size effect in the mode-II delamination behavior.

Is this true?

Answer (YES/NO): YES